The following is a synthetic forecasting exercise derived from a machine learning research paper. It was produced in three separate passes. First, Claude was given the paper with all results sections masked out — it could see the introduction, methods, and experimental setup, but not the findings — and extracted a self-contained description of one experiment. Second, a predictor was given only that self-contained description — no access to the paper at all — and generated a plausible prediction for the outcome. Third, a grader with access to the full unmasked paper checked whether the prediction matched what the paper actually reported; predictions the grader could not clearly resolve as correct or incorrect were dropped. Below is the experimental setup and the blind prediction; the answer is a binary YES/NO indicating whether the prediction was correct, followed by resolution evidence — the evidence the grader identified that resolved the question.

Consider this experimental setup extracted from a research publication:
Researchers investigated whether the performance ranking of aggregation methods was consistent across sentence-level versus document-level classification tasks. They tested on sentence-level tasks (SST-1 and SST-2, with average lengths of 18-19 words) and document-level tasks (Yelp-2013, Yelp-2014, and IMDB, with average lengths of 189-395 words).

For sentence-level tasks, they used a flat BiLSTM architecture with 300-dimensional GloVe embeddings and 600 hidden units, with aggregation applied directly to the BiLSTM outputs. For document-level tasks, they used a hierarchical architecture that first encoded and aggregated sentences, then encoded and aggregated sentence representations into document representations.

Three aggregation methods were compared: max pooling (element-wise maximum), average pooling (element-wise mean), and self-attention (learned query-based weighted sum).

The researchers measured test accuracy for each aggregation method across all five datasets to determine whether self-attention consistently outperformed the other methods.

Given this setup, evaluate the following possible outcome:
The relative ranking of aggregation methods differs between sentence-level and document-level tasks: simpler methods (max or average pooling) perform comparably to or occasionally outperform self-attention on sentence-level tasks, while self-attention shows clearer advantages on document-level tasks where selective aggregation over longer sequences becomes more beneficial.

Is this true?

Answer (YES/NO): NO